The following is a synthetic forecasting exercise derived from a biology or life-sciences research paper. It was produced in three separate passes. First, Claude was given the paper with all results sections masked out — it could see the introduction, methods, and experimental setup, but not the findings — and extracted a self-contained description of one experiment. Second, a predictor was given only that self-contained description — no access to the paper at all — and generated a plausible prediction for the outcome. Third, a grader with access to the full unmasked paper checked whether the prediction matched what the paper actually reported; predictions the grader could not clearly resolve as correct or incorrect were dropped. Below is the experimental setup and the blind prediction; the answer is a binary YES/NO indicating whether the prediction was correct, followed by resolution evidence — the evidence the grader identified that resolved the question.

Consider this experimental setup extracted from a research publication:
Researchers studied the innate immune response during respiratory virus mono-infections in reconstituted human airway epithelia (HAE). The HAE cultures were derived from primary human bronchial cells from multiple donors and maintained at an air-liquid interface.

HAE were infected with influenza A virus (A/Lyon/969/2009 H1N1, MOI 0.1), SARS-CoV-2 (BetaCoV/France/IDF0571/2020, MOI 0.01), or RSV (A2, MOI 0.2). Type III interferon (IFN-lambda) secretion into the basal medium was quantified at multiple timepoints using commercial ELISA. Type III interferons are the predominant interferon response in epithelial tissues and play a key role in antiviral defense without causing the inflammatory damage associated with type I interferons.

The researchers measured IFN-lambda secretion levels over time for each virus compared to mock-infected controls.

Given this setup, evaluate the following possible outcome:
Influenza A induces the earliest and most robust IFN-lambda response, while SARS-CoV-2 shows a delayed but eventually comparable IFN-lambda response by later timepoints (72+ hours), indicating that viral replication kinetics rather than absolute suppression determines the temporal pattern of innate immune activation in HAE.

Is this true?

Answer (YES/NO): NO